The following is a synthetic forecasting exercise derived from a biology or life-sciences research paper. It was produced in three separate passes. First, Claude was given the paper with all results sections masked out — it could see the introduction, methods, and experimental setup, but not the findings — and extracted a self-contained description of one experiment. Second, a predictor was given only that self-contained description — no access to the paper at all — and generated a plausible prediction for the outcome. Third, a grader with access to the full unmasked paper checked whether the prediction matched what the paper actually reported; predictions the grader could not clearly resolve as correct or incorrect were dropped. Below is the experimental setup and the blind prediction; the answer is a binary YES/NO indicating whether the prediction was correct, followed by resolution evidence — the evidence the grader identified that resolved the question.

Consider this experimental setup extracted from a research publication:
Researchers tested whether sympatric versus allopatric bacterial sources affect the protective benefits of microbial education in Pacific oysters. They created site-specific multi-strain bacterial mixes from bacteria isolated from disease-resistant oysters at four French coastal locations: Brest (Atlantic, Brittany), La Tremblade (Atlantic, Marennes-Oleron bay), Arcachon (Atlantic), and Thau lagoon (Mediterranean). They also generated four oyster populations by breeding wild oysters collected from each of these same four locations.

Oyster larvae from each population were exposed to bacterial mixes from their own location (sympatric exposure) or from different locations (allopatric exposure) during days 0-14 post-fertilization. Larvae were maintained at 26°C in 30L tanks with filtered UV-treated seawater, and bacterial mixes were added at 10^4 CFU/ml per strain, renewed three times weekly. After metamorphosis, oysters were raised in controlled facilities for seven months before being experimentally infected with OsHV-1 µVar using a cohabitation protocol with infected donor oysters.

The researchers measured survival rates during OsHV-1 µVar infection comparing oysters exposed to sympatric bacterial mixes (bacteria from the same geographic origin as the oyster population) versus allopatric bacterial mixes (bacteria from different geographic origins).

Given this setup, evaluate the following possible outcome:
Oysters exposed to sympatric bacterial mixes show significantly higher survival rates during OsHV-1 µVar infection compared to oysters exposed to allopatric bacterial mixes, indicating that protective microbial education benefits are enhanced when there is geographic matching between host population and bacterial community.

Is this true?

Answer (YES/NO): NO